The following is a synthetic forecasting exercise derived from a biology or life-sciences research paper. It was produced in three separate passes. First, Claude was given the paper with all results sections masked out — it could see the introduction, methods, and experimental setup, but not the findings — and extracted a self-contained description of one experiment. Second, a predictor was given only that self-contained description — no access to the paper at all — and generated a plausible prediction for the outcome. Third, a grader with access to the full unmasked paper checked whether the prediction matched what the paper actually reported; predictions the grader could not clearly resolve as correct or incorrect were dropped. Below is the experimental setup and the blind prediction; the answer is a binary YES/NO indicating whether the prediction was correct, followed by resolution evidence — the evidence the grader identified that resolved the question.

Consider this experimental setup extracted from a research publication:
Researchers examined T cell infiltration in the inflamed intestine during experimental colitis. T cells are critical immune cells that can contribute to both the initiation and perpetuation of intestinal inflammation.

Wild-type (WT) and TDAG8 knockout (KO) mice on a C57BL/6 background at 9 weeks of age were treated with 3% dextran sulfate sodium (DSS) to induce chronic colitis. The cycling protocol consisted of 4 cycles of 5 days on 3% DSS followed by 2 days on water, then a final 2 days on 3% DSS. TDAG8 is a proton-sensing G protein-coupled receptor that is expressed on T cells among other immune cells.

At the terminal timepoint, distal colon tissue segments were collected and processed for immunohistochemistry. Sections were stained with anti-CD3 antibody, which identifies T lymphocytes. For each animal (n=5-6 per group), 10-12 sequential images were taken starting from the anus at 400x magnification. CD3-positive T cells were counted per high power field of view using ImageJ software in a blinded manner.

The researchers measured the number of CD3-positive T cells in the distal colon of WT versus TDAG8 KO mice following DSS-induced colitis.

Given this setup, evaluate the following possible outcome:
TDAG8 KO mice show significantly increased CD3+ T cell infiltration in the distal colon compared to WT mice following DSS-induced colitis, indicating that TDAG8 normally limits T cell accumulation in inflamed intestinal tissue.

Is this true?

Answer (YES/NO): YES